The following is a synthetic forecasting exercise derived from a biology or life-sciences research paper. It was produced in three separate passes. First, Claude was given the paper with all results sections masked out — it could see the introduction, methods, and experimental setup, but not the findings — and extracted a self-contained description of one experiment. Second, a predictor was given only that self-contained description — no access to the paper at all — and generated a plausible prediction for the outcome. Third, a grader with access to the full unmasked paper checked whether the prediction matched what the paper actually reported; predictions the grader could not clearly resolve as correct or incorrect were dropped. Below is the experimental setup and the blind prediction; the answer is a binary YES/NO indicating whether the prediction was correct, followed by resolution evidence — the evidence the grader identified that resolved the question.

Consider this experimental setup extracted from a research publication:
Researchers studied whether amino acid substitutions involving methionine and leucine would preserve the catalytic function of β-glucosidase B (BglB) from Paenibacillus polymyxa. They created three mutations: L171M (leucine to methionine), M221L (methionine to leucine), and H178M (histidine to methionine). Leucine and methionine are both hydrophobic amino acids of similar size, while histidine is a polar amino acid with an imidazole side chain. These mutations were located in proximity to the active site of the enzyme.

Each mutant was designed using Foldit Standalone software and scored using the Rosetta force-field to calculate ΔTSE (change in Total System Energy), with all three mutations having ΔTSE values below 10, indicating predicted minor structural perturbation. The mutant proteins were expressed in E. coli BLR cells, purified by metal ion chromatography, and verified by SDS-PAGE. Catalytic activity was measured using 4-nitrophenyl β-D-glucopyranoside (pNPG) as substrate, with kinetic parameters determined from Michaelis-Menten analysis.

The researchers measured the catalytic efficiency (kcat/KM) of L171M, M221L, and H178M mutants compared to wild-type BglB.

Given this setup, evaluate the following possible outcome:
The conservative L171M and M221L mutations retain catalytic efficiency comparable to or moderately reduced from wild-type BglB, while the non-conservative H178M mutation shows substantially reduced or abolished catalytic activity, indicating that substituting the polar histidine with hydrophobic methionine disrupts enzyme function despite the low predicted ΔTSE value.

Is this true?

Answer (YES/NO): NO